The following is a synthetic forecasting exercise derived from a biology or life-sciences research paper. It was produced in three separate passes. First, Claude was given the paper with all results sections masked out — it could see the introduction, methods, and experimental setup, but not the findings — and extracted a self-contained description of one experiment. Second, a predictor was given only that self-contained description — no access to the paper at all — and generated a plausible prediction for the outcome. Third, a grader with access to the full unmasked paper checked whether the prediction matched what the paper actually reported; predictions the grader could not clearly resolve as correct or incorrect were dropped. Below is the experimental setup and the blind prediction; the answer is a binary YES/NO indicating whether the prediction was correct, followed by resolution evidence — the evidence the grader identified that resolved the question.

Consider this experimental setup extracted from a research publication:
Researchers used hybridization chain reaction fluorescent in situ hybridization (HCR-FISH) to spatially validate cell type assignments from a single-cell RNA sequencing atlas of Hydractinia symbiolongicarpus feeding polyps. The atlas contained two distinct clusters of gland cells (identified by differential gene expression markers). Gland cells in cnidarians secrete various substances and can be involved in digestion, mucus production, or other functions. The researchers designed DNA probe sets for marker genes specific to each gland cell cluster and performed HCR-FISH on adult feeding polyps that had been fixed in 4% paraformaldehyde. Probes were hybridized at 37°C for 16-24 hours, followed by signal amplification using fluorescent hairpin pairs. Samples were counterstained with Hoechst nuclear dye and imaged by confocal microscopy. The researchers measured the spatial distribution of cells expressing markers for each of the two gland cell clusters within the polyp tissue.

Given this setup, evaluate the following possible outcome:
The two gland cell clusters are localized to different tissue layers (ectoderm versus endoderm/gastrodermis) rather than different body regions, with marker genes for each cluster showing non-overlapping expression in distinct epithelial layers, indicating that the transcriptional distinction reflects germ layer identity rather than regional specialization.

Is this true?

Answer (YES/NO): NO